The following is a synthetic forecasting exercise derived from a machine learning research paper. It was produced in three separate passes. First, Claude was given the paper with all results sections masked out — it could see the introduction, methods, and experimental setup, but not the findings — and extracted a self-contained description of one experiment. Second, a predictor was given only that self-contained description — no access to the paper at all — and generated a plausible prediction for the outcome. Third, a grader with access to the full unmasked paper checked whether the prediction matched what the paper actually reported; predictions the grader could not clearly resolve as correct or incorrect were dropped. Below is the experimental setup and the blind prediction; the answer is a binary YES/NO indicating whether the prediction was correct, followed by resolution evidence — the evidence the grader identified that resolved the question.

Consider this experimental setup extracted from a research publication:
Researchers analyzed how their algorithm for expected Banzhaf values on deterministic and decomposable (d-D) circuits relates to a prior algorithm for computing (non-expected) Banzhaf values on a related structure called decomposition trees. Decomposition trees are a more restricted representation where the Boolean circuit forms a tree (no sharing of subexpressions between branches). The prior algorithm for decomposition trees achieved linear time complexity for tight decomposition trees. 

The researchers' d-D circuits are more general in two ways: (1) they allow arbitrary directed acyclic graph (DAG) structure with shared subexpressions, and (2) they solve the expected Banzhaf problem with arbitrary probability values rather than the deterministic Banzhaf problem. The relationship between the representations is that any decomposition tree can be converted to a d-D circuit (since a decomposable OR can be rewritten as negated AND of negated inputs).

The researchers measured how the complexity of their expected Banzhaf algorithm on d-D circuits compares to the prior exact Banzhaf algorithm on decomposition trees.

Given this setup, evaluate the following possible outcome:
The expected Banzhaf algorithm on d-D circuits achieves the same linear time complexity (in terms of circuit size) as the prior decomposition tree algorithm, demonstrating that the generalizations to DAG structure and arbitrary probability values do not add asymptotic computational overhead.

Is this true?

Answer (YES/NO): YES